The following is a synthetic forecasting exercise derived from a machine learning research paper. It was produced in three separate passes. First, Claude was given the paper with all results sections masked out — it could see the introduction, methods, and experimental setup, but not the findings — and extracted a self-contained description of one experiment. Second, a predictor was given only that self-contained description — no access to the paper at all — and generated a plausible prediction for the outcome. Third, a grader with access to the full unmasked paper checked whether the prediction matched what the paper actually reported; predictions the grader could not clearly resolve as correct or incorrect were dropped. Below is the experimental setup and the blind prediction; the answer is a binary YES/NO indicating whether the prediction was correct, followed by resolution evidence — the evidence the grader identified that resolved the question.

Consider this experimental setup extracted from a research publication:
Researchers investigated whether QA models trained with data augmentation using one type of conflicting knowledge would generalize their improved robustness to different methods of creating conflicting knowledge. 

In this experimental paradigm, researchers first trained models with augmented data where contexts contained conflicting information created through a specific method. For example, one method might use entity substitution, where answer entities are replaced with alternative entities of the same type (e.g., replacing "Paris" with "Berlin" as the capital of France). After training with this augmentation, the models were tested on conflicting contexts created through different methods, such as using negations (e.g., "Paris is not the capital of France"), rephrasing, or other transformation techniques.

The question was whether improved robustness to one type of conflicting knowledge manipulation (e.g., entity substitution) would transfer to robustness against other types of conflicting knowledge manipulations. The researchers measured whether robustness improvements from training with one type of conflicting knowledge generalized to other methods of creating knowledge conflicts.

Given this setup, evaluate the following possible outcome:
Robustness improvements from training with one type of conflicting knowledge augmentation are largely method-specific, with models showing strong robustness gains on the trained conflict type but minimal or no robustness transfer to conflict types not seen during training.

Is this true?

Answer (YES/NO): YES